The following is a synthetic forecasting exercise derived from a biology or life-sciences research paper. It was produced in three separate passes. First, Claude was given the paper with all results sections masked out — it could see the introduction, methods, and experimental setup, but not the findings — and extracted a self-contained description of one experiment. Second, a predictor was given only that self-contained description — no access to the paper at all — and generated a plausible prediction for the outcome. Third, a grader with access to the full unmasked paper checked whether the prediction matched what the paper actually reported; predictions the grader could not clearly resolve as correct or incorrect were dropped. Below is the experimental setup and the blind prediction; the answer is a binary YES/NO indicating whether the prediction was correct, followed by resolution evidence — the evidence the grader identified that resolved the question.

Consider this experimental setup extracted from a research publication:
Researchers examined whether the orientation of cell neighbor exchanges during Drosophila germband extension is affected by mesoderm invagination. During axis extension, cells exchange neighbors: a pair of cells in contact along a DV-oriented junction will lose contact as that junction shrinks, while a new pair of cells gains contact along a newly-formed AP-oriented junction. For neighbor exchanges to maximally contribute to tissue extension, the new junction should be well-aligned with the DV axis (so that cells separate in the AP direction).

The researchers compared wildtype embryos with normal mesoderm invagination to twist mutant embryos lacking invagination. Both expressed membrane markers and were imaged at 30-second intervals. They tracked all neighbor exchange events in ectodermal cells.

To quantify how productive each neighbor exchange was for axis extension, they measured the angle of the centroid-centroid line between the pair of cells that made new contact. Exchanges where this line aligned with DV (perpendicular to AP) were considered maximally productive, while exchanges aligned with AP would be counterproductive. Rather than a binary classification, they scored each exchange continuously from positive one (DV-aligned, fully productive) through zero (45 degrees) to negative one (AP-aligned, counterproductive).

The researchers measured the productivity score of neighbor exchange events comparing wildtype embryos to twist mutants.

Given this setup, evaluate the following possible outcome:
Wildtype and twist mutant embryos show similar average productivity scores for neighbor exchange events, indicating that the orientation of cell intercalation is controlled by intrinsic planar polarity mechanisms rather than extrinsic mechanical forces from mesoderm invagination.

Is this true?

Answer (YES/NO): YES